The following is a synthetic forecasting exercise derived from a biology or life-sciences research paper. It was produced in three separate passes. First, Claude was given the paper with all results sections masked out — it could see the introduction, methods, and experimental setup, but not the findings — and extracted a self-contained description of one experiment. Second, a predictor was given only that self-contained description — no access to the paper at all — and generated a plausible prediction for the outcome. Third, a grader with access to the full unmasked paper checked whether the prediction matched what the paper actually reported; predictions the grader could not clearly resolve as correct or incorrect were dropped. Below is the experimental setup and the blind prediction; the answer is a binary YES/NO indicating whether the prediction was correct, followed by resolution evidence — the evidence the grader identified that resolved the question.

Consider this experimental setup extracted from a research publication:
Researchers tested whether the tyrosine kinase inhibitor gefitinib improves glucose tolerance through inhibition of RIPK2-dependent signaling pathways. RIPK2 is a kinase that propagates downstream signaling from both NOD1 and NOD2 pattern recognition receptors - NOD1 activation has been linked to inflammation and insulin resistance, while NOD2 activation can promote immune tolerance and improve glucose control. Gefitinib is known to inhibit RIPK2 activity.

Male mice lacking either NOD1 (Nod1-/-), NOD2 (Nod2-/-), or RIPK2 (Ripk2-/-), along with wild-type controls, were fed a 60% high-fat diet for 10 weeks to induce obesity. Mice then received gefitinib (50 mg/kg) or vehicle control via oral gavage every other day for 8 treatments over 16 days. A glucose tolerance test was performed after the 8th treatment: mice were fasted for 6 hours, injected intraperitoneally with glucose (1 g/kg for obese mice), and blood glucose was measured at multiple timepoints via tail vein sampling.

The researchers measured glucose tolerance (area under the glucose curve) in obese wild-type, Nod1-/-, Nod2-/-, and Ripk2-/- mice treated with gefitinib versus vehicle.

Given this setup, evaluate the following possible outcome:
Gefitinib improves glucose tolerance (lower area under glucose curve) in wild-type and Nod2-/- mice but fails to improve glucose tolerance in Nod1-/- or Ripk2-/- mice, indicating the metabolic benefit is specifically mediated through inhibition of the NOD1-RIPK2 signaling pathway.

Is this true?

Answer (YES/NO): NO